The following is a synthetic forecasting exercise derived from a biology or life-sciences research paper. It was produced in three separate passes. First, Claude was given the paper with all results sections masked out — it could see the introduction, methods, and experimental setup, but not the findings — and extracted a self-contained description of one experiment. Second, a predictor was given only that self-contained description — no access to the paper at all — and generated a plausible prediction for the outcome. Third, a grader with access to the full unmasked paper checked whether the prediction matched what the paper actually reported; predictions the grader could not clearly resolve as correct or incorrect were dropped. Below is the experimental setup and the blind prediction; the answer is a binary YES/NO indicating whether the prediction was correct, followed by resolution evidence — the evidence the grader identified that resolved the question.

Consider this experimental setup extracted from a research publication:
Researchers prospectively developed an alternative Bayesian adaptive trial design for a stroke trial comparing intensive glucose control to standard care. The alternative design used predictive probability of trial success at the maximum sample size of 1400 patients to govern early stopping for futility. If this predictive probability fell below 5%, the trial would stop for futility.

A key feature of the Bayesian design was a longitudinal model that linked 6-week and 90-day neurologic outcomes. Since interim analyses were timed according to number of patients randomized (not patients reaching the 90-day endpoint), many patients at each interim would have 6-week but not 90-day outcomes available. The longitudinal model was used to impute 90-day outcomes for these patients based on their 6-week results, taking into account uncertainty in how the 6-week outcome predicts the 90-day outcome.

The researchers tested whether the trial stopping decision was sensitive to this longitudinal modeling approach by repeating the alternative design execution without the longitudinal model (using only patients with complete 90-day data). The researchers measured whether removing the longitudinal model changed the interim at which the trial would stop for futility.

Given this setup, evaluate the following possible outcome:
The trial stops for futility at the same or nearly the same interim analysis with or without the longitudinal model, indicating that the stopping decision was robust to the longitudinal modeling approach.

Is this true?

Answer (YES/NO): YES